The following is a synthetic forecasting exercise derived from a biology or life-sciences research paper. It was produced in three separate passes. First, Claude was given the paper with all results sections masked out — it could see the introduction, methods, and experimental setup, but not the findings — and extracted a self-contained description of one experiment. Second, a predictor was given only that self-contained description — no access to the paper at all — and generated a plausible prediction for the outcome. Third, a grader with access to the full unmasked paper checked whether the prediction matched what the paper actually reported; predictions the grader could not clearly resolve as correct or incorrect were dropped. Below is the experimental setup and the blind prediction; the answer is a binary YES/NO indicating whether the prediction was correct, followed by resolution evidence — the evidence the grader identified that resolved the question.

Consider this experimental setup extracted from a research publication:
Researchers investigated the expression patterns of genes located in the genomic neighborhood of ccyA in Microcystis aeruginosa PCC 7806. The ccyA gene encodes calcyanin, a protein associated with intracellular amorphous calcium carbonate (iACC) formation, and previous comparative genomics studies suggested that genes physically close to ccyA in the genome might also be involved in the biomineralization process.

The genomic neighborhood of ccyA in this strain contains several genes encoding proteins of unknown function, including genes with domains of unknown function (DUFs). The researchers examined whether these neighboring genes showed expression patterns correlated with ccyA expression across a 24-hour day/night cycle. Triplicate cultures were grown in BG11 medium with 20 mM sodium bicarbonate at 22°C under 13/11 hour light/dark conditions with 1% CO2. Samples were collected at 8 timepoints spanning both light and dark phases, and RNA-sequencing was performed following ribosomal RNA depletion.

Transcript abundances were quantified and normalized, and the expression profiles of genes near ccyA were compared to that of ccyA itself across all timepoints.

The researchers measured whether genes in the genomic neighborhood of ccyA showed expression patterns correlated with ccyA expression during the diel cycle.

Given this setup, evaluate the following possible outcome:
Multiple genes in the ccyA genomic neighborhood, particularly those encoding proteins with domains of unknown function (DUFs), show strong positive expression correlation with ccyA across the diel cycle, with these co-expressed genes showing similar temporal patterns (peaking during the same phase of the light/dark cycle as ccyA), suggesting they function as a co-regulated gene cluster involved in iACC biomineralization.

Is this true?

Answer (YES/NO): YES